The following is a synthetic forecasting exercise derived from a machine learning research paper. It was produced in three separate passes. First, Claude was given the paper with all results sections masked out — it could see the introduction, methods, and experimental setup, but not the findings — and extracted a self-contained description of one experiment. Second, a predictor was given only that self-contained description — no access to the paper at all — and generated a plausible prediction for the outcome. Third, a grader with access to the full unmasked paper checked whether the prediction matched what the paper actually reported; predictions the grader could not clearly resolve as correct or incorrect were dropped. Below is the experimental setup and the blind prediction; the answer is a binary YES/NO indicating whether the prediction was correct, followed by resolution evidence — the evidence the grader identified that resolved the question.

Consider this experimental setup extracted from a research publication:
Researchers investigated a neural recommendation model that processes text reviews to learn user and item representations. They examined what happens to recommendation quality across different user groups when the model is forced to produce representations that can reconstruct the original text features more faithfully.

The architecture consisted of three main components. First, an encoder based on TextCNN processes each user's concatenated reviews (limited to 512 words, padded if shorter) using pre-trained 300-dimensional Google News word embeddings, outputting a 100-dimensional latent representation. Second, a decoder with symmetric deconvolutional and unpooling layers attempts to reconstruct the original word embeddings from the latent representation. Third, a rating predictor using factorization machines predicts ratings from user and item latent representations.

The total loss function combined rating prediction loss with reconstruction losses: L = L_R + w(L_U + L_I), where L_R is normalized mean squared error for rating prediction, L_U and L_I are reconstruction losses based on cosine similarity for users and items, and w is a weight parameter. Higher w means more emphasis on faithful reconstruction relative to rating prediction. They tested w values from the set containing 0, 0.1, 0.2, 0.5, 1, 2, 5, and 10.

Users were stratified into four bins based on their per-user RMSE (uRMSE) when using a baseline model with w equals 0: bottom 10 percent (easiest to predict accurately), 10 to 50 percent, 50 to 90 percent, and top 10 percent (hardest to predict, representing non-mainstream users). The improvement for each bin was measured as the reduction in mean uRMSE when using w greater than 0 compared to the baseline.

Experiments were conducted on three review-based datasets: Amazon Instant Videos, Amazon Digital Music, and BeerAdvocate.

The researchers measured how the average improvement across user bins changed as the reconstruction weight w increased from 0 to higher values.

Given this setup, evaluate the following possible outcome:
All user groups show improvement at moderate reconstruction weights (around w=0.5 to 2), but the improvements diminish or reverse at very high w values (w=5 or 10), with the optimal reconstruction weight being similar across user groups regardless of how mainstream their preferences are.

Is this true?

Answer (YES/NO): NO